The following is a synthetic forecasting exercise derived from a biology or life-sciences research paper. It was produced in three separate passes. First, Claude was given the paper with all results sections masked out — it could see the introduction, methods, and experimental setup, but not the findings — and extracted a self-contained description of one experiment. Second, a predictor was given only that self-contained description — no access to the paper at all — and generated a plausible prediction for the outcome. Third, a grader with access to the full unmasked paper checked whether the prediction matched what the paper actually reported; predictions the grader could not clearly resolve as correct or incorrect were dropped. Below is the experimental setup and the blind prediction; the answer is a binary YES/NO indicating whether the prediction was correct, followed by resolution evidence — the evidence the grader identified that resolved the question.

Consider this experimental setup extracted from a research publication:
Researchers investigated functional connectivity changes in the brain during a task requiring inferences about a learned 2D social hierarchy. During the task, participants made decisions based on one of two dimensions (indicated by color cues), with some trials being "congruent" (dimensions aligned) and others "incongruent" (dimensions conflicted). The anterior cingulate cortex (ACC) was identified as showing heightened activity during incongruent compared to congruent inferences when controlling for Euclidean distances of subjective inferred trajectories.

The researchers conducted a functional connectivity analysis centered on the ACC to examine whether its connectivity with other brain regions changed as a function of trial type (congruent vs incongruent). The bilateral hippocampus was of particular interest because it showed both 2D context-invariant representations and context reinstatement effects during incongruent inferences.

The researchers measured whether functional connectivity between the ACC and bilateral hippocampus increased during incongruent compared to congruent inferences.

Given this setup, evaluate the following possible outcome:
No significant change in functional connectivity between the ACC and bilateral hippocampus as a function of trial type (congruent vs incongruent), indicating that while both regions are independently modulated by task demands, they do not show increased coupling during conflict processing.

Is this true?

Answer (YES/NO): NO